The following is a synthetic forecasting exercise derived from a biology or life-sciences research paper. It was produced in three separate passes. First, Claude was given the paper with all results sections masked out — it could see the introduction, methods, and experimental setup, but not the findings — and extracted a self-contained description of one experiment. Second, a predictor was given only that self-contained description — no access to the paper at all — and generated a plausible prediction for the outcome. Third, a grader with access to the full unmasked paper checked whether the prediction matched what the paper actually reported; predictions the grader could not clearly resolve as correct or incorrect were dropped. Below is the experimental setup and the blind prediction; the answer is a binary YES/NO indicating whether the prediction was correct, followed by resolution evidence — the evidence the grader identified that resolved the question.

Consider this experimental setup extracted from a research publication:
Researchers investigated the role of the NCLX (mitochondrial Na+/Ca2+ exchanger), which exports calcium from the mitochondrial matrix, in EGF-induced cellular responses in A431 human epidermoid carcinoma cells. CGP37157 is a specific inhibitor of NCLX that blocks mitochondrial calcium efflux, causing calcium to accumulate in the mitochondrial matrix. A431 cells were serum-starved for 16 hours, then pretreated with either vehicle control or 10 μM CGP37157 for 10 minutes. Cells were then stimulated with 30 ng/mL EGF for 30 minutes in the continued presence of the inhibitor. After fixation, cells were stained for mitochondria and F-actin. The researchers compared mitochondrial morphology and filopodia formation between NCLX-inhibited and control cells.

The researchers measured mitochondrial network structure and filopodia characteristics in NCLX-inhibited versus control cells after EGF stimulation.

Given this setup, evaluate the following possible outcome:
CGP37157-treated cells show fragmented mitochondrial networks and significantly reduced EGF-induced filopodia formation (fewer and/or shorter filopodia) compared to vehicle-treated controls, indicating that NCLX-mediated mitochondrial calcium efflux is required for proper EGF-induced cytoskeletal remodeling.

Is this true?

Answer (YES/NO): YES